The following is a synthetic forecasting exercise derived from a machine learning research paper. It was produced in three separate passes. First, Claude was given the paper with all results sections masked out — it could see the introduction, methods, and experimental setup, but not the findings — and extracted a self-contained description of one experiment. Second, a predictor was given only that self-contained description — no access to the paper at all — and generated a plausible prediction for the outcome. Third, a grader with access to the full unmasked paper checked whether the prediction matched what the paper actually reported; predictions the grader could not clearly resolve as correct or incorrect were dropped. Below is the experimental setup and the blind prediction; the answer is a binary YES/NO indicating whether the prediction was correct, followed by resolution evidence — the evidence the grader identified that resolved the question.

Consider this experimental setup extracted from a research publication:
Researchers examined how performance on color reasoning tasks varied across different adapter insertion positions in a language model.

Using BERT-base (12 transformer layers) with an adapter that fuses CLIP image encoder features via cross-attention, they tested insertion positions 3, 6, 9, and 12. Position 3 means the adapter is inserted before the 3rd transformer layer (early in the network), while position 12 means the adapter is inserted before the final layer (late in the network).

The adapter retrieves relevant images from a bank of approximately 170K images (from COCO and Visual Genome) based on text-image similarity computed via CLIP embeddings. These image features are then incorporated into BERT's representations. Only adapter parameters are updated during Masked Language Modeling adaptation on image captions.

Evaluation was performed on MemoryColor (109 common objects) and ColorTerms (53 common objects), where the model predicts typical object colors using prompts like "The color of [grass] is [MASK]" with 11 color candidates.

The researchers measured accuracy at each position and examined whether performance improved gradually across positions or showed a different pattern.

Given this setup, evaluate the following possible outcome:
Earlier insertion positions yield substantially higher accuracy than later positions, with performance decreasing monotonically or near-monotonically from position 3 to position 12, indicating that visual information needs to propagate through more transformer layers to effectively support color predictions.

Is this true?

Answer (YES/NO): NO